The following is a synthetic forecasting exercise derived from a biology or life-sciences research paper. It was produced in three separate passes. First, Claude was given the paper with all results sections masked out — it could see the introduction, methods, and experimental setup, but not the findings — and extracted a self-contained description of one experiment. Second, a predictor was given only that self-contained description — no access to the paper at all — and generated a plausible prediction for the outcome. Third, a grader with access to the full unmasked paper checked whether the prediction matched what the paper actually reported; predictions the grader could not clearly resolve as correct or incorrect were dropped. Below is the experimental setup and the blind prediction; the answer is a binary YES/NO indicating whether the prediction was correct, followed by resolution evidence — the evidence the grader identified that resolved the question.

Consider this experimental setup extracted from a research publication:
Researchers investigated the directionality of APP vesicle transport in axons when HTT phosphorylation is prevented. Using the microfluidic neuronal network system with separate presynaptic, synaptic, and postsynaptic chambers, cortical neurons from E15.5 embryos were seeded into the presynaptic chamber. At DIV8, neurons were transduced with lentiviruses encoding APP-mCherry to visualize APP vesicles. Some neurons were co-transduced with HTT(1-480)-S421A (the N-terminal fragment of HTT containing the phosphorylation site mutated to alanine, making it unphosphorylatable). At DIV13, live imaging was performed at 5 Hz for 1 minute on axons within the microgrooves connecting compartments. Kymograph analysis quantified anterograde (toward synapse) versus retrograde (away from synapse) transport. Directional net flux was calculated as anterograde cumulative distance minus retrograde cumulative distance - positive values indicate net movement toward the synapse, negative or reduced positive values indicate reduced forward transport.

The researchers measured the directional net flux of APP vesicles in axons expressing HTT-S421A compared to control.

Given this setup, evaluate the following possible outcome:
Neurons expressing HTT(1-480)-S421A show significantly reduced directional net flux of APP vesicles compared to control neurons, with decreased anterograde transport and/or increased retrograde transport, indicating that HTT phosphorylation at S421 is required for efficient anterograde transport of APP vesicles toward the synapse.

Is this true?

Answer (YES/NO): YES